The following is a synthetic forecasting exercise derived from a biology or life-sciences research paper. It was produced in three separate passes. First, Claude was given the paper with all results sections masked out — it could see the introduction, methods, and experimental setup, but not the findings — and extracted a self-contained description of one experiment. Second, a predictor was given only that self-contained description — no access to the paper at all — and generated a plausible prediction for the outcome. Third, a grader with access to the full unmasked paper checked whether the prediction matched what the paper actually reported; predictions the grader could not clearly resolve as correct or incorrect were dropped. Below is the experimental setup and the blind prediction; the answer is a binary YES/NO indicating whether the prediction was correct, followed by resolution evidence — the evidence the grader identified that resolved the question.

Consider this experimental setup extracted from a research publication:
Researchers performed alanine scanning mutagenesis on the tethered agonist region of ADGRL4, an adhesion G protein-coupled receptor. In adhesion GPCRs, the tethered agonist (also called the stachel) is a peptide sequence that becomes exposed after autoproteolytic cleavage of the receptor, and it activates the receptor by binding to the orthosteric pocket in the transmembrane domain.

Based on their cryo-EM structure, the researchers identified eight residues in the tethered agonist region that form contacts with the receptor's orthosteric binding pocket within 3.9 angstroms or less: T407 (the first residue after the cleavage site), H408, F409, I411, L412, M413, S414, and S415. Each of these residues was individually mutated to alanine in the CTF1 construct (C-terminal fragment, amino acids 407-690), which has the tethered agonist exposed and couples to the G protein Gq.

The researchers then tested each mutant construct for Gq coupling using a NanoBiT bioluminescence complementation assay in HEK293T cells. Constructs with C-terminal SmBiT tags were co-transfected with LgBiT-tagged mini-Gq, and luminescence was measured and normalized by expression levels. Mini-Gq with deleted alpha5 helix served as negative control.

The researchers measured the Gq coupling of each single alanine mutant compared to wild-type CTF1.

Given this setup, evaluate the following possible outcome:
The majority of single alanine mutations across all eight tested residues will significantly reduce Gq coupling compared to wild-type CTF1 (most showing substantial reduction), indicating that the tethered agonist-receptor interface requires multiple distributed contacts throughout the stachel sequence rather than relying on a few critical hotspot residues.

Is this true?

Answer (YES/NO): NO